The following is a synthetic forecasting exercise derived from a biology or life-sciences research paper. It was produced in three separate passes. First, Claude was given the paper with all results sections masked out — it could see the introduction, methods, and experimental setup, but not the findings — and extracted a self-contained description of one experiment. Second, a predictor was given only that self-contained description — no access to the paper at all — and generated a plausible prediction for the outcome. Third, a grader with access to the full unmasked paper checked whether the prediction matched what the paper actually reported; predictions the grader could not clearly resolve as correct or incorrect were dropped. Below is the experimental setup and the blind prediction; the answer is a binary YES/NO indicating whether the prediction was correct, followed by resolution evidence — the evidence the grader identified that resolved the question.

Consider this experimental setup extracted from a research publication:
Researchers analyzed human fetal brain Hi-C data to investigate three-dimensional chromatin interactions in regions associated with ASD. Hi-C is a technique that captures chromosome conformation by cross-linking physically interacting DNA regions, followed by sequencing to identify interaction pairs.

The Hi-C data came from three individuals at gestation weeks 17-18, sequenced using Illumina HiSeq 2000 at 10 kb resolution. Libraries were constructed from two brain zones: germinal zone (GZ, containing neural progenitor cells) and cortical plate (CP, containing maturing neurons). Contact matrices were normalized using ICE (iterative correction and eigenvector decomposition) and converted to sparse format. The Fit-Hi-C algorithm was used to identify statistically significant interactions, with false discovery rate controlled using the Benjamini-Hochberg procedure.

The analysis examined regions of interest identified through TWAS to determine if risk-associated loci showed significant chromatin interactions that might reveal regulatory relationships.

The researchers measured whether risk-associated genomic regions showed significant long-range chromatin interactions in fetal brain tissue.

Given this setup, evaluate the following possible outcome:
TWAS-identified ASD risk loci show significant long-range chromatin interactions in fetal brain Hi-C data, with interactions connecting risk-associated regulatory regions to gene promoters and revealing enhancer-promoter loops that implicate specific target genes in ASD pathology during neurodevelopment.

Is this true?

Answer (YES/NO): YES